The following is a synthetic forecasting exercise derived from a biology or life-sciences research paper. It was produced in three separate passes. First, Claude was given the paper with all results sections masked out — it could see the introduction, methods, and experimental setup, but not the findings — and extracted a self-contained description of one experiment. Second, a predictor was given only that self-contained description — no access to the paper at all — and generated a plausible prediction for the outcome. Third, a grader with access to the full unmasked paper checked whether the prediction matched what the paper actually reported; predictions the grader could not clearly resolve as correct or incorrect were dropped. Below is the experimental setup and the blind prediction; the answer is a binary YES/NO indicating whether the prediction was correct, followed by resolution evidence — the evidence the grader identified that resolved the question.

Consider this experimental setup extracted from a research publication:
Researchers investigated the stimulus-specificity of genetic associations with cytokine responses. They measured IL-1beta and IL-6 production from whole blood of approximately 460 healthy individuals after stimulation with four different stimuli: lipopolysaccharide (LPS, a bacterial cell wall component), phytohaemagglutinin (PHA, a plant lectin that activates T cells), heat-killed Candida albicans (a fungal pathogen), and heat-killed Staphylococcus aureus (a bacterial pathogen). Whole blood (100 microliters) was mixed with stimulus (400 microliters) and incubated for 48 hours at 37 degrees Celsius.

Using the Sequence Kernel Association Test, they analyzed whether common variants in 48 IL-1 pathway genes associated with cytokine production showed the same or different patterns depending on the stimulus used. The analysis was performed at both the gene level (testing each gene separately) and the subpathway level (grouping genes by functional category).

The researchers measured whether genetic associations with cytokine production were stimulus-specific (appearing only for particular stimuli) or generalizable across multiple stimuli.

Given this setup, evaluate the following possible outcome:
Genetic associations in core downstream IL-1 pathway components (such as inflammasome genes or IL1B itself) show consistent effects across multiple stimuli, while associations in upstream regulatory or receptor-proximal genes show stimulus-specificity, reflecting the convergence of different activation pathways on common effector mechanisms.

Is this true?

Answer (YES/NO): NO